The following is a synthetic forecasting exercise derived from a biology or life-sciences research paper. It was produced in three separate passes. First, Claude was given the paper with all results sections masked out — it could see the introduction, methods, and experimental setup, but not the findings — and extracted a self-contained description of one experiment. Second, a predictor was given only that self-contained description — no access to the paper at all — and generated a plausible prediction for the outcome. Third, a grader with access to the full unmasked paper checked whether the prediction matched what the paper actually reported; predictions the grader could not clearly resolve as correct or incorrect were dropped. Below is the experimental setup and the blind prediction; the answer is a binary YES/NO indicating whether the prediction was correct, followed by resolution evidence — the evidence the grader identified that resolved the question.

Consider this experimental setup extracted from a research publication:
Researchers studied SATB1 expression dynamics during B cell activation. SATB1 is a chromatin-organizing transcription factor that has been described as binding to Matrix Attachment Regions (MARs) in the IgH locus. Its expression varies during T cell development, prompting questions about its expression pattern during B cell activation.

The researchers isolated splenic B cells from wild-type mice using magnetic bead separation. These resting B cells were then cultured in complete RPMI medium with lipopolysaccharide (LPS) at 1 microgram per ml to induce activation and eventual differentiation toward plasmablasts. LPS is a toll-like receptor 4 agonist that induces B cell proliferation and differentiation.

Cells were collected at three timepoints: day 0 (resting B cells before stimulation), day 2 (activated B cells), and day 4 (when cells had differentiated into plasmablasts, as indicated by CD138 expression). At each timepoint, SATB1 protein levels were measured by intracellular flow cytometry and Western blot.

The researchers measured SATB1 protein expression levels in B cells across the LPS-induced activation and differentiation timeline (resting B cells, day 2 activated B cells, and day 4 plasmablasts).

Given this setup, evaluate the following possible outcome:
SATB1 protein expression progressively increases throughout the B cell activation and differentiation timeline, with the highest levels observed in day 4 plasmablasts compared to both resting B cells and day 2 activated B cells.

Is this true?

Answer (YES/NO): NO